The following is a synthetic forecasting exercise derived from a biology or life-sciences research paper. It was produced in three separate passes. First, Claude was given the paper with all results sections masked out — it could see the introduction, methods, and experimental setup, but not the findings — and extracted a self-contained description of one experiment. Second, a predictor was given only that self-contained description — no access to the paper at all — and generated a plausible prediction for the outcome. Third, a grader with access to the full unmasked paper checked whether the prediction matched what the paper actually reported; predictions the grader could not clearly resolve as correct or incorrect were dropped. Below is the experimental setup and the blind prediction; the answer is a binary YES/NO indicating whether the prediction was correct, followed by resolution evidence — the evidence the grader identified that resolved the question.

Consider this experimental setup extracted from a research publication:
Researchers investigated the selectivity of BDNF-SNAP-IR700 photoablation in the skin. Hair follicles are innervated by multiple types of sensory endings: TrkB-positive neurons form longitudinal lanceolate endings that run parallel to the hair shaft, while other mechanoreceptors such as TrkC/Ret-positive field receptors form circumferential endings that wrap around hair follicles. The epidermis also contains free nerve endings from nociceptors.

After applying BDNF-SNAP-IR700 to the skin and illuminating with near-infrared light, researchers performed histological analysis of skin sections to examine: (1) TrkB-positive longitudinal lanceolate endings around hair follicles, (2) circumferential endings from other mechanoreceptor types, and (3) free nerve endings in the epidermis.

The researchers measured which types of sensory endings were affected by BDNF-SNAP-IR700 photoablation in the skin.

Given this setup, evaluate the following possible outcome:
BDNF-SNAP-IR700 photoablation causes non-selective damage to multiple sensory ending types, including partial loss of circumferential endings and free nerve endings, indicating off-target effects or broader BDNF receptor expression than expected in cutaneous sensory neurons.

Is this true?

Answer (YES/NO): NO